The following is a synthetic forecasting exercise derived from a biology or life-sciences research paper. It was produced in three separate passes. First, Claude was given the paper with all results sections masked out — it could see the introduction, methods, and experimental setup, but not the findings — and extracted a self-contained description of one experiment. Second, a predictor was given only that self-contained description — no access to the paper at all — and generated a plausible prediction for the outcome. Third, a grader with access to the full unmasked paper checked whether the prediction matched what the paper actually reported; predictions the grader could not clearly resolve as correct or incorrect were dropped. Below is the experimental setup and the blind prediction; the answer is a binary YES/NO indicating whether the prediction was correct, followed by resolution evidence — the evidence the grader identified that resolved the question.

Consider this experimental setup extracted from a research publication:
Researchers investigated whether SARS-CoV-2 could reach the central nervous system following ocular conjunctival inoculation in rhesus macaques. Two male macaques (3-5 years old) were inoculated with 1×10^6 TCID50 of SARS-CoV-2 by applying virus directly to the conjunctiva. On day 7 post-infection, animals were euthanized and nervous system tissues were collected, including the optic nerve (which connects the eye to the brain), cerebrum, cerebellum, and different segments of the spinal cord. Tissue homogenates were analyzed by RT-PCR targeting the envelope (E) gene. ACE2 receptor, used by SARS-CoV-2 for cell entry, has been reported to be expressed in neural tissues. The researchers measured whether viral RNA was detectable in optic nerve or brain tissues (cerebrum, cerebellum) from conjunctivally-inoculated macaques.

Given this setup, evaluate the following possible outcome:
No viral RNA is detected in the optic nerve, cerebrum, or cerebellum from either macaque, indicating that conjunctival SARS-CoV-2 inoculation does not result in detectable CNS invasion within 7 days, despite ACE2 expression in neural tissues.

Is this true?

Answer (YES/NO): NO